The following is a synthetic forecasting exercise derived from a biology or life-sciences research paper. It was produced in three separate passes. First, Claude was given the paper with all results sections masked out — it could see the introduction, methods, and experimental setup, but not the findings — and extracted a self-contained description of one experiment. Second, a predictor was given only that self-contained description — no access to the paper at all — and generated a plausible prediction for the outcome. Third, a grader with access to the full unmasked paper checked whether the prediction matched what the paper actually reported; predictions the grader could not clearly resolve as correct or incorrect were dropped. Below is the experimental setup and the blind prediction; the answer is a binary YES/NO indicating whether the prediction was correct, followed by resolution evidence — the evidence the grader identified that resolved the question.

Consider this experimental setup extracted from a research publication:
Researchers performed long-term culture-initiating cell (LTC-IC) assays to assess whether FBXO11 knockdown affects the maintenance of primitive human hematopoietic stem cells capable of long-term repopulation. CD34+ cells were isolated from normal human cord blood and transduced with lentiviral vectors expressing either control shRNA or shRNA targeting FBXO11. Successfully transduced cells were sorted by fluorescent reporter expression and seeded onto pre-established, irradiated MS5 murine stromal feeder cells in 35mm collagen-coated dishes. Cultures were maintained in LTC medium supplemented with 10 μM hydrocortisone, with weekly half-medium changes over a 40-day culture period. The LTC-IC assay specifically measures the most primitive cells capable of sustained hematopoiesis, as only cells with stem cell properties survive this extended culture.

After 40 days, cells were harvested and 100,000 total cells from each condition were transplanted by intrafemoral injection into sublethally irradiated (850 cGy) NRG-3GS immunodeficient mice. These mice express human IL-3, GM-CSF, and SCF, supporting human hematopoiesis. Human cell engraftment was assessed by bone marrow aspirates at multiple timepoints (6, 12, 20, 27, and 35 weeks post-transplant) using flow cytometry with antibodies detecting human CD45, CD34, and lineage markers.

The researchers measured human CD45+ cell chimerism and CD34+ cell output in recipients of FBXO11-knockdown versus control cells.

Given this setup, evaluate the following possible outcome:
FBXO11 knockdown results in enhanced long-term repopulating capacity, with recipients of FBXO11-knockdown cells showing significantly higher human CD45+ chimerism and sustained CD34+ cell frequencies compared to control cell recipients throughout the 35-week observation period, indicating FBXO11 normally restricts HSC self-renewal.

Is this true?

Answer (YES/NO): YES